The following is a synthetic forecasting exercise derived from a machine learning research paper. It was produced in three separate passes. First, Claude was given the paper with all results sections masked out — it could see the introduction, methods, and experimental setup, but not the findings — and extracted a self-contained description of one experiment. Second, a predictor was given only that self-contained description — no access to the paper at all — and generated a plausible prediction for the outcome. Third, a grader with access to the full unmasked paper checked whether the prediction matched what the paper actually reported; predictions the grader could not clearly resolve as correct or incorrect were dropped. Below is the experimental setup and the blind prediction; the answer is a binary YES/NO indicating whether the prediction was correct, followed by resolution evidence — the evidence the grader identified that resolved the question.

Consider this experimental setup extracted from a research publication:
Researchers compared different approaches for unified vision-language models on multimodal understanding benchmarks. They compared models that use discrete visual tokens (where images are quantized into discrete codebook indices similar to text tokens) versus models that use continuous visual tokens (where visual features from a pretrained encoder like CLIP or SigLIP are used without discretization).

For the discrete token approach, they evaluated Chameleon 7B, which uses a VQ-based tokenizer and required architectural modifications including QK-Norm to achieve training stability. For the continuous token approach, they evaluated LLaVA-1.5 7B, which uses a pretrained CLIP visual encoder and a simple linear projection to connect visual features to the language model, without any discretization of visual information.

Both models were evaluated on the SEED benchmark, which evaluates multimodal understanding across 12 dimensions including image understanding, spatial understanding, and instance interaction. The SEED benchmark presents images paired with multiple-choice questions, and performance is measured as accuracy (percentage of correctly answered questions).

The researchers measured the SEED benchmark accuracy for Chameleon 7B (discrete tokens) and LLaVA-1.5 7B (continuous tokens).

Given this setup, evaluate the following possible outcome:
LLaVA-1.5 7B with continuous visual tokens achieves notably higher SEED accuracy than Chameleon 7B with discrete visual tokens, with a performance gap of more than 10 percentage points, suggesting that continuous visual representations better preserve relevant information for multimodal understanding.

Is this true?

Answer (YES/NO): YES